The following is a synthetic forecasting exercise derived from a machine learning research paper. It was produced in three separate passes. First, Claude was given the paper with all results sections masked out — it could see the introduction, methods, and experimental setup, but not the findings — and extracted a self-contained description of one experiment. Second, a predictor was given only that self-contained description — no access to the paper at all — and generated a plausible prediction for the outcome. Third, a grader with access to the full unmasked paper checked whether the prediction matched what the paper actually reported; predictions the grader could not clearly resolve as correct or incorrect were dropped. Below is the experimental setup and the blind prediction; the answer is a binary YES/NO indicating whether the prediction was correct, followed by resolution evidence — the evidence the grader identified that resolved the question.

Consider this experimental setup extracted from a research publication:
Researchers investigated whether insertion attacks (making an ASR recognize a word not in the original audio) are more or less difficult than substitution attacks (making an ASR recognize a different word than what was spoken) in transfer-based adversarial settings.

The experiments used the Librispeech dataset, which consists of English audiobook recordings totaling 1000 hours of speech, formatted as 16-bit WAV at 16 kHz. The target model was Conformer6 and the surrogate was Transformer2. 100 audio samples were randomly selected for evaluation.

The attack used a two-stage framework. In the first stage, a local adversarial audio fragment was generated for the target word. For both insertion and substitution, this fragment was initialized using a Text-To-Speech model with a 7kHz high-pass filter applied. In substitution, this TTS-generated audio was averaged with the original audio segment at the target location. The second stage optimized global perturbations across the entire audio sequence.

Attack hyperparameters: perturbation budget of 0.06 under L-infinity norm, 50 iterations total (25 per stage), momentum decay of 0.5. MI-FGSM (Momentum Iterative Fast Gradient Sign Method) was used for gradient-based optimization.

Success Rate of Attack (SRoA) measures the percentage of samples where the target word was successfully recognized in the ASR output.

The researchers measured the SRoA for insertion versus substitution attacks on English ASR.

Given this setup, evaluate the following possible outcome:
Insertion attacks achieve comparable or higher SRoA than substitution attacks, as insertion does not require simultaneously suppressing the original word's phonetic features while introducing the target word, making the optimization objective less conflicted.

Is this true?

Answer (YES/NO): YES